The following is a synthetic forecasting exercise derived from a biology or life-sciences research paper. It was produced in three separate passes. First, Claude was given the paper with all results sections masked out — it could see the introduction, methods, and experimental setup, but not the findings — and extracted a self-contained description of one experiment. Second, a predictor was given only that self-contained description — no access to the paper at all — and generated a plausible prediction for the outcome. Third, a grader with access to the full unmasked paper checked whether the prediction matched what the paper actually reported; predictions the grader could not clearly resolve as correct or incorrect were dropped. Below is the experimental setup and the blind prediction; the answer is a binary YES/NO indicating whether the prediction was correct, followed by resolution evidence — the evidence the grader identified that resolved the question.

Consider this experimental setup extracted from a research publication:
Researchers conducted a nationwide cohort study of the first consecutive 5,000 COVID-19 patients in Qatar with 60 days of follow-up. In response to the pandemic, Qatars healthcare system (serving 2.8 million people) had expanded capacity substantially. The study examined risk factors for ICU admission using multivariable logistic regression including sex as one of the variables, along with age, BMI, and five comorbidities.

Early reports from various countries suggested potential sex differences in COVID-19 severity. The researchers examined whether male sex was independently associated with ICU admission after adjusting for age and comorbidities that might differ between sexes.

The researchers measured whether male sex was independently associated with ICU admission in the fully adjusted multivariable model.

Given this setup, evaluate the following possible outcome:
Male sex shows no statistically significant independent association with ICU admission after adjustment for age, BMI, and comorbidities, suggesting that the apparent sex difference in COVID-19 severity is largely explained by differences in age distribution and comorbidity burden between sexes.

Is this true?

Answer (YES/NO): NO